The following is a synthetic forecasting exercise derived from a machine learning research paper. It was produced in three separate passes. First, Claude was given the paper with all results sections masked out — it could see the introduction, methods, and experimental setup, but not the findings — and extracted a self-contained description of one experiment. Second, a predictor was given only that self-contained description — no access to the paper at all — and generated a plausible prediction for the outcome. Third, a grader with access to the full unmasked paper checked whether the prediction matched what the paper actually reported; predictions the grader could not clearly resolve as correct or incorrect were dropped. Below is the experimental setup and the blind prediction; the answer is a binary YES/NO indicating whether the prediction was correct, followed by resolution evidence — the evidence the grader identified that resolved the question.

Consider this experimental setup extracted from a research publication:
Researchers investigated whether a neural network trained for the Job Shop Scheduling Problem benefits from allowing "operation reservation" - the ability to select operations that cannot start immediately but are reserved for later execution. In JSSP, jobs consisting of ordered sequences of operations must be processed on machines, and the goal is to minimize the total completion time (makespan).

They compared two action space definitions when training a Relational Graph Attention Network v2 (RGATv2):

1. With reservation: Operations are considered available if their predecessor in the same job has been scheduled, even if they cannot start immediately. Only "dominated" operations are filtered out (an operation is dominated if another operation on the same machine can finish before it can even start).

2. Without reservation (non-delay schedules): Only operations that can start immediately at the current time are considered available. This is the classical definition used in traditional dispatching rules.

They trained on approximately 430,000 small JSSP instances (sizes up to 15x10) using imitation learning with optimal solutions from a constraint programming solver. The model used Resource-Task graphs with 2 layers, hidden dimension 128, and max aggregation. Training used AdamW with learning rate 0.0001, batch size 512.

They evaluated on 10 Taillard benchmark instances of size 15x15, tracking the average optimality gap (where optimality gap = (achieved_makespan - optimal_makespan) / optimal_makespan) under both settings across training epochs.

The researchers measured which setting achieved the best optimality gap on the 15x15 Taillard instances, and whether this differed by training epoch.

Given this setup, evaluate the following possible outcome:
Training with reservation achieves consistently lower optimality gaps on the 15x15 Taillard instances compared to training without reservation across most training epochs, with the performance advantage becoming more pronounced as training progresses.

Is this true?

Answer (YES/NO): NO